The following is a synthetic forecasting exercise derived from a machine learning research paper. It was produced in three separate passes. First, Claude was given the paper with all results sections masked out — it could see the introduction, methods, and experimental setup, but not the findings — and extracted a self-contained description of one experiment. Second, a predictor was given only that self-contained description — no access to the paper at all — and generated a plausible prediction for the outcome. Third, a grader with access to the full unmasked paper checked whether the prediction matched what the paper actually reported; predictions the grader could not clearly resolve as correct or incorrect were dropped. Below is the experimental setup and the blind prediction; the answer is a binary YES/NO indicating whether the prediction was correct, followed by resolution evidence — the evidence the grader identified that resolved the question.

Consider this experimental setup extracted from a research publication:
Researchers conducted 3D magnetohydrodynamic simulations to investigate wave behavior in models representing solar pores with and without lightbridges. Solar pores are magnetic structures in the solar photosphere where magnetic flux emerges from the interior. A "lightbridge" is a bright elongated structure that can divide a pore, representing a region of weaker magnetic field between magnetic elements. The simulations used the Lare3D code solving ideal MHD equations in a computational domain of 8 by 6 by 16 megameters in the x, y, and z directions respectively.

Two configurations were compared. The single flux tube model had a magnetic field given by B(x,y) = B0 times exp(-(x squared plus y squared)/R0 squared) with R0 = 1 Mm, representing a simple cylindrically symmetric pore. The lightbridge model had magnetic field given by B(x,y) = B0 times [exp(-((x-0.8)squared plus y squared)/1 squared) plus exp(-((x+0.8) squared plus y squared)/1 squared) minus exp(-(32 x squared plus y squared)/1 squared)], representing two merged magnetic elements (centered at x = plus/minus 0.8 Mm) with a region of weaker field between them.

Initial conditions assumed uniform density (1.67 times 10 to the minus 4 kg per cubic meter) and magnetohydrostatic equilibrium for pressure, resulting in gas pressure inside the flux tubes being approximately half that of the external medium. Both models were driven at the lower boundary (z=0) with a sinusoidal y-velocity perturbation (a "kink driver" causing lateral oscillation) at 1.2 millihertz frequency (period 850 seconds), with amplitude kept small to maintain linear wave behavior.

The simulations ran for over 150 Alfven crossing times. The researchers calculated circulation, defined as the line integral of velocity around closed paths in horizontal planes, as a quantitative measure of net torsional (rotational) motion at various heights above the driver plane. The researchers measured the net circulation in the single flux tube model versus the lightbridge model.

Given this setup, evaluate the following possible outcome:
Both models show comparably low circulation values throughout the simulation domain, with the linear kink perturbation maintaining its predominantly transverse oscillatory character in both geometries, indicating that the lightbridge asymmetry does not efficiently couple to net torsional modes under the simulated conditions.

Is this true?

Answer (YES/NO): NO